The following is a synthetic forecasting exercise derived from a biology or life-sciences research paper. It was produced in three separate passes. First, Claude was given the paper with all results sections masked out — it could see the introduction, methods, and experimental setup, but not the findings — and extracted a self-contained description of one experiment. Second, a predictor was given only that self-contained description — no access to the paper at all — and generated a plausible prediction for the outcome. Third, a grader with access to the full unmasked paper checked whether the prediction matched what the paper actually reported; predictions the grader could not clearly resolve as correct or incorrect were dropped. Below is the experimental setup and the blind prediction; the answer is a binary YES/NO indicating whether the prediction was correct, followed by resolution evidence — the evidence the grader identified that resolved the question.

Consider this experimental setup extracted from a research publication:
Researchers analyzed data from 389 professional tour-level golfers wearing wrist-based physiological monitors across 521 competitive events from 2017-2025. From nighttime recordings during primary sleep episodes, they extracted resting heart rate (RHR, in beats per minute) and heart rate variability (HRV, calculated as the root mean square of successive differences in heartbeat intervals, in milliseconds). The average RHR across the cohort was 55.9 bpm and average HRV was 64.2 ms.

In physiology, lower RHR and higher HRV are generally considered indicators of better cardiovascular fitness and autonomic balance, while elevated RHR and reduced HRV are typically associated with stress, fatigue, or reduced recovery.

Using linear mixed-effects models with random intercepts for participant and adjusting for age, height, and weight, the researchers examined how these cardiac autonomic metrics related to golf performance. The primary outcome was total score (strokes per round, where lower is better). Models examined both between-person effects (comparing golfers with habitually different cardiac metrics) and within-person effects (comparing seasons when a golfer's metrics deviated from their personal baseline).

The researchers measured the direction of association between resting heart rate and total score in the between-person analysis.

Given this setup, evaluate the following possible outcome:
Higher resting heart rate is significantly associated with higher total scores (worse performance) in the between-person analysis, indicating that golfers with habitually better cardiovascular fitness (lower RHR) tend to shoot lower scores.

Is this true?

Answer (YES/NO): YES